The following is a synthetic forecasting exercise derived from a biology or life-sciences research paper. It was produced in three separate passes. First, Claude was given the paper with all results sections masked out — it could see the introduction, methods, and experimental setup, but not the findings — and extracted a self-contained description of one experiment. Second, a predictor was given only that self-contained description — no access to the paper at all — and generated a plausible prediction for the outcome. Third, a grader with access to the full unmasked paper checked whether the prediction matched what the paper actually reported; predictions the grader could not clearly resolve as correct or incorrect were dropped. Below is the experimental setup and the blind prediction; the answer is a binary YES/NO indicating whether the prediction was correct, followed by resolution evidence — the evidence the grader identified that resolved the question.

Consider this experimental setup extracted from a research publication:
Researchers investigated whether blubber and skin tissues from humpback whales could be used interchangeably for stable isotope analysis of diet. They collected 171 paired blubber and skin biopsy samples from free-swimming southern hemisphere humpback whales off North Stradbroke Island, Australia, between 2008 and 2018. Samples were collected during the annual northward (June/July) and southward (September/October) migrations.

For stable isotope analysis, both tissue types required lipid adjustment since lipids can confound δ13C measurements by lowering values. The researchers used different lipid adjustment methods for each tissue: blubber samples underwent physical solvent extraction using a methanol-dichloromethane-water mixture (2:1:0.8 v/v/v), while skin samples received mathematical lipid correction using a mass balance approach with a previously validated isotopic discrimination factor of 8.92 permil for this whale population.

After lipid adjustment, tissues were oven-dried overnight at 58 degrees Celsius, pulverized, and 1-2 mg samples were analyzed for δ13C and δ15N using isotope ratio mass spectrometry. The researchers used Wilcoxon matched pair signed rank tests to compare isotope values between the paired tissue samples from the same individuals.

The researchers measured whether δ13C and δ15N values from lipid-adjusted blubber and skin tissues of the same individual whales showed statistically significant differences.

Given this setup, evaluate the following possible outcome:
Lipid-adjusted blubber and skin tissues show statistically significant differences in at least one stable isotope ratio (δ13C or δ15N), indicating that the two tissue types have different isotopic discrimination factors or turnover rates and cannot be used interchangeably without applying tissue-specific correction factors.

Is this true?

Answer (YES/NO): YES